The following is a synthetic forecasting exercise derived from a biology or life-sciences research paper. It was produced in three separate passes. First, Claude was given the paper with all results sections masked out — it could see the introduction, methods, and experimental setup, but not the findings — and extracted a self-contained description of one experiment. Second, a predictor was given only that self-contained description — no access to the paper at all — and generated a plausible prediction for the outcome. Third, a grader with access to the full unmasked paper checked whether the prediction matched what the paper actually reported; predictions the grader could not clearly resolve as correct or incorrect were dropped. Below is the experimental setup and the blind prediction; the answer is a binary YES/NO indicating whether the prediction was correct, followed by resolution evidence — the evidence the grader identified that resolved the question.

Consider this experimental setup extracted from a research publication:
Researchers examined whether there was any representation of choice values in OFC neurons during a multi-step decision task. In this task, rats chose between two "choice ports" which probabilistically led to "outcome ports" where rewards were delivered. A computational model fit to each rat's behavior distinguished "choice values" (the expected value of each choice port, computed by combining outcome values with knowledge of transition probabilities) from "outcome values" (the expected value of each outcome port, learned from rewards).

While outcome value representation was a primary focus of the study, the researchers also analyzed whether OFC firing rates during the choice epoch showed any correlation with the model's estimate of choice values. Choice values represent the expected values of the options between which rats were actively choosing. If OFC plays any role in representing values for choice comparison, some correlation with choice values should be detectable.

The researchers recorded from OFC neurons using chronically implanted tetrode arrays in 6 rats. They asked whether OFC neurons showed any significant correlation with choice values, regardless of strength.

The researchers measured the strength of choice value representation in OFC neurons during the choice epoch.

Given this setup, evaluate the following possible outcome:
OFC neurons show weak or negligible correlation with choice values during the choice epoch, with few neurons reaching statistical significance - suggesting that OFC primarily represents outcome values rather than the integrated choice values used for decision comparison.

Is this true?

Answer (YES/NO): YES